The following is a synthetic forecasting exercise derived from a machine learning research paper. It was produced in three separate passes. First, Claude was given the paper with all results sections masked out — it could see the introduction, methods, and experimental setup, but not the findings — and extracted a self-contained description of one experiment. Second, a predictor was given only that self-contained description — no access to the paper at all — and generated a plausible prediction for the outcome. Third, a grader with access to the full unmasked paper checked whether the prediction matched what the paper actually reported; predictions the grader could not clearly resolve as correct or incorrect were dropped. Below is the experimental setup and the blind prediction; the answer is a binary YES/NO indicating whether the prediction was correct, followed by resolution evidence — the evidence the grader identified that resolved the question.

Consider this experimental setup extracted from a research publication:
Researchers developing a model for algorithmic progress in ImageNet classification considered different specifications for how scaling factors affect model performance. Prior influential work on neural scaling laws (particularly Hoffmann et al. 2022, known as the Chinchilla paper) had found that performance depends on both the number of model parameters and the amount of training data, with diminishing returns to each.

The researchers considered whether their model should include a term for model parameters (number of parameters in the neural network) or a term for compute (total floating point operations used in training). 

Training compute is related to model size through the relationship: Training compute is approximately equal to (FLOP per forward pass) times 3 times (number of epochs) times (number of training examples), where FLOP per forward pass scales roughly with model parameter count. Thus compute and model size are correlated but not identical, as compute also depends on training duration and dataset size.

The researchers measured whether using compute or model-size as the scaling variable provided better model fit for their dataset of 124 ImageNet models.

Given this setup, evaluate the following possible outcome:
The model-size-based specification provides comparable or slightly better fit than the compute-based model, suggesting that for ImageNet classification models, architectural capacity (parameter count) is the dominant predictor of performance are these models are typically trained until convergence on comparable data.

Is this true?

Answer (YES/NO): NO